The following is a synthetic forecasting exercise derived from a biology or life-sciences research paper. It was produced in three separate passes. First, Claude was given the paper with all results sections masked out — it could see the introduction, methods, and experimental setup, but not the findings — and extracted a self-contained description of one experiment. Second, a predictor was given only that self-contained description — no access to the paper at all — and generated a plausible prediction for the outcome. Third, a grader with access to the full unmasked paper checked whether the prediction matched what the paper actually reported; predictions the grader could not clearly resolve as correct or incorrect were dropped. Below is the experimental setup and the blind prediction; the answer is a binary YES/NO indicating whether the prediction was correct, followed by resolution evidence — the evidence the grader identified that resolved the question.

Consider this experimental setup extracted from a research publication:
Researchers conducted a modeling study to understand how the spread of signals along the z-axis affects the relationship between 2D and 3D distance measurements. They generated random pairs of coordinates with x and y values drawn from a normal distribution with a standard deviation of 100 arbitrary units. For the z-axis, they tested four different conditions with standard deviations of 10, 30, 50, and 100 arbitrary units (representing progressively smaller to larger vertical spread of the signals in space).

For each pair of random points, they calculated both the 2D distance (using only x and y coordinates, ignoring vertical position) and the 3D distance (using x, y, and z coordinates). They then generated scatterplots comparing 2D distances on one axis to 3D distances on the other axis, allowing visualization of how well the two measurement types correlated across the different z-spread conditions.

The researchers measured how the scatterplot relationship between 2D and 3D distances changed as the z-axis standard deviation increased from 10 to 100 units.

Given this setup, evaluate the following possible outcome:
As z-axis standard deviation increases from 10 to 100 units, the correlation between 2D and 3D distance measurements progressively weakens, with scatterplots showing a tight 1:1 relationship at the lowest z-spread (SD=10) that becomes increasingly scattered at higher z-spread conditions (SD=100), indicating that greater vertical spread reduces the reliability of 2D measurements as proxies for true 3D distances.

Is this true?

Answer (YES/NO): YES